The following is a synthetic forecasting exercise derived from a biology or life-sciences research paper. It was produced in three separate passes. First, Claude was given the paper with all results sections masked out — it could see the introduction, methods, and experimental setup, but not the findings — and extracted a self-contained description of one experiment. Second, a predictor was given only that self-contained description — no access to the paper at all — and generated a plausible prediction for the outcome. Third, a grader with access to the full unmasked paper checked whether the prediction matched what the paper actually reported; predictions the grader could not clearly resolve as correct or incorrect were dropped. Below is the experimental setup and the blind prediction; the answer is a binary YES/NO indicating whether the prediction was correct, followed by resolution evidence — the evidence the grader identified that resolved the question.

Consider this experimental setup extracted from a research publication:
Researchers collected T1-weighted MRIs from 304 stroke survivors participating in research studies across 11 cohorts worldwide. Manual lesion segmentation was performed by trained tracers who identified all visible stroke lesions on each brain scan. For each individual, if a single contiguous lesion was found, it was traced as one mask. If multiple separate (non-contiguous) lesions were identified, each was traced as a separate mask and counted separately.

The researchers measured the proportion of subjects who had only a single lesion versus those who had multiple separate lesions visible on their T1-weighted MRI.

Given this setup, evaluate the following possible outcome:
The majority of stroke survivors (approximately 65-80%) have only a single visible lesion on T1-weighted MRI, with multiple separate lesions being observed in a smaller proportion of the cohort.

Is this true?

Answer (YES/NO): NO